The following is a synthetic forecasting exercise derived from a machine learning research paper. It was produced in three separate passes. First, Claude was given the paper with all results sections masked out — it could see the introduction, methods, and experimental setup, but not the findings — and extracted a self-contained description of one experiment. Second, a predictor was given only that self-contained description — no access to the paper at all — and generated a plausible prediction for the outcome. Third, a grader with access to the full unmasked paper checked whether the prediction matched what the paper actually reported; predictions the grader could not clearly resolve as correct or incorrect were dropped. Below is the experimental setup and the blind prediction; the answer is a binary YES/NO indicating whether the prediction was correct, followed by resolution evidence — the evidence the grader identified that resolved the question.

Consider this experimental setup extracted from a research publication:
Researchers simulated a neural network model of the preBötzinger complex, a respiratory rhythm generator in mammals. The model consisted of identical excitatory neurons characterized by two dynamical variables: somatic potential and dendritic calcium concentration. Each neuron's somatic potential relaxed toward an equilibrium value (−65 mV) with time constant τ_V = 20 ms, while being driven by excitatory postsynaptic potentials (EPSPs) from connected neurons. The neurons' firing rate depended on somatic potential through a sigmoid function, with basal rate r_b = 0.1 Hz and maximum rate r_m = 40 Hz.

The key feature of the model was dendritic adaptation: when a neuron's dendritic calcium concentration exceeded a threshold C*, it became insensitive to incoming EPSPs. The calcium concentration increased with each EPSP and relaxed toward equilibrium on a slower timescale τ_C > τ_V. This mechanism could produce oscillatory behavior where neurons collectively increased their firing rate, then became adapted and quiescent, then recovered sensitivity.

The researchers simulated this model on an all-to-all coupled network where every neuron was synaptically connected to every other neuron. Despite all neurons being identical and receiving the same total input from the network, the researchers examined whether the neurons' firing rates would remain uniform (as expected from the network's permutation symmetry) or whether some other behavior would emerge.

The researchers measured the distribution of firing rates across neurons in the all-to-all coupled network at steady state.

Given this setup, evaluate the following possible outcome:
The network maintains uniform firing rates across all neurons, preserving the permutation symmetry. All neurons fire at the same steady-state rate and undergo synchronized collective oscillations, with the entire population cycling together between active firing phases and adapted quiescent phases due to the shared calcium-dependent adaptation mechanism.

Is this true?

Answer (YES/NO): NO